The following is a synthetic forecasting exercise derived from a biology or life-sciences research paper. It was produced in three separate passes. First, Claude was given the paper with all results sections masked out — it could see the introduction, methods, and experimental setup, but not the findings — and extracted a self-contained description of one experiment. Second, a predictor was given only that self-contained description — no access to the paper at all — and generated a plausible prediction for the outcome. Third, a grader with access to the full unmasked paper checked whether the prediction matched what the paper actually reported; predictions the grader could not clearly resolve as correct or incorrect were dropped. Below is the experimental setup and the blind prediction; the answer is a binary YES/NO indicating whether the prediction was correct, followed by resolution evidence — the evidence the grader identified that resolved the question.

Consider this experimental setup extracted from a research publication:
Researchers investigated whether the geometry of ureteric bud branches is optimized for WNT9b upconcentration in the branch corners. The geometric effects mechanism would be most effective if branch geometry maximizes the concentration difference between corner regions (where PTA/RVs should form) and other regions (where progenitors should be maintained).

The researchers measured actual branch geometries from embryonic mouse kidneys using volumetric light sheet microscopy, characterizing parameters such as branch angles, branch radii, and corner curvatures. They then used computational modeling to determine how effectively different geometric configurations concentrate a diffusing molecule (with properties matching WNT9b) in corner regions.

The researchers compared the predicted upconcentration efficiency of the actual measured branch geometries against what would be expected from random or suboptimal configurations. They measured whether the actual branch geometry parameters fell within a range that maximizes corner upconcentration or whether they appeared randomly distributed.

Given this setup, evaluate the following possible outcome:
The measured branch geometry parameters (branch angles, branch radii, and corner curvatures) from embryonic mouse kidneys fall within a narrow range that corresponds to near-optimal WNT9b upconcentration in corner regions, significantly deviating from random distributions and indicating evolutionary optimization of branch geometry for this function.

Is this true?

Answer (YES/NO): NO